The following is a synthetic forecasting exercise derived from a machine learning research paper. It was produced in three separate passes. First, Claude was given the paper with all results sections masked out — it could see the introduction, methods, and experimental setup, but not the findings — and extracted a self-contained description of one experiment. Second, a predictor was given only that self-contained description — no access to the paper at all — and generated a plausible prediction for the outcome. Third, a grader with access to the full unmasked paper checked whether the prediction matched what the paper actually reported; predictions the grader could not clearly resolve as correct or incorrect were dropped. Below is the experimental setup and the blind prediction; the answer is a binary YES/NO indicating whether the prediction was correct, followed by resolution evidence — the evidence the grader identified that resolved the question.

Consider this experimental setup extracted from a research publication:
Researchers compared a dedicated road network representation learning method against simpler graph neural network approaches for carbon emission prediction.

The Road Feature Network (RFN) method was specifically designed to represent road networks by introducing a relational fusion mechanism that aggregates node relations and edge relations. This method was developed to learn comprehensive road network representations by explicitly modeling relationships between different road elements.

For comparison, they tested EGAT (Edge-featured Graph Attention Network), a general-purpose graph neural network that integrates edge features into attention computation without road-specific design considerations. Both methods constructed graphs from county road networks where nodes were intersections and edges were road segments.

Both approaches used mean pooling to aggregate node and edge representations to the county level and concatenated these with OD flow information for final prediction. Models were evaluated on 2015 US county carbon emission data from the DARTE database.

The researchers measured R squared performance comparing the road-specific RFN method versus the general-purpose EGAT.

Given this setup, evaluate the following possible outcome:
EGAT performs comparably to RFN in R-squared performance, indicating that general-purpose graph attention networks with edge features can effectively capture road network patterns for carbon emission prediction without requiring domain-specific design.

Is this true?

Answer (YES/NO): NO